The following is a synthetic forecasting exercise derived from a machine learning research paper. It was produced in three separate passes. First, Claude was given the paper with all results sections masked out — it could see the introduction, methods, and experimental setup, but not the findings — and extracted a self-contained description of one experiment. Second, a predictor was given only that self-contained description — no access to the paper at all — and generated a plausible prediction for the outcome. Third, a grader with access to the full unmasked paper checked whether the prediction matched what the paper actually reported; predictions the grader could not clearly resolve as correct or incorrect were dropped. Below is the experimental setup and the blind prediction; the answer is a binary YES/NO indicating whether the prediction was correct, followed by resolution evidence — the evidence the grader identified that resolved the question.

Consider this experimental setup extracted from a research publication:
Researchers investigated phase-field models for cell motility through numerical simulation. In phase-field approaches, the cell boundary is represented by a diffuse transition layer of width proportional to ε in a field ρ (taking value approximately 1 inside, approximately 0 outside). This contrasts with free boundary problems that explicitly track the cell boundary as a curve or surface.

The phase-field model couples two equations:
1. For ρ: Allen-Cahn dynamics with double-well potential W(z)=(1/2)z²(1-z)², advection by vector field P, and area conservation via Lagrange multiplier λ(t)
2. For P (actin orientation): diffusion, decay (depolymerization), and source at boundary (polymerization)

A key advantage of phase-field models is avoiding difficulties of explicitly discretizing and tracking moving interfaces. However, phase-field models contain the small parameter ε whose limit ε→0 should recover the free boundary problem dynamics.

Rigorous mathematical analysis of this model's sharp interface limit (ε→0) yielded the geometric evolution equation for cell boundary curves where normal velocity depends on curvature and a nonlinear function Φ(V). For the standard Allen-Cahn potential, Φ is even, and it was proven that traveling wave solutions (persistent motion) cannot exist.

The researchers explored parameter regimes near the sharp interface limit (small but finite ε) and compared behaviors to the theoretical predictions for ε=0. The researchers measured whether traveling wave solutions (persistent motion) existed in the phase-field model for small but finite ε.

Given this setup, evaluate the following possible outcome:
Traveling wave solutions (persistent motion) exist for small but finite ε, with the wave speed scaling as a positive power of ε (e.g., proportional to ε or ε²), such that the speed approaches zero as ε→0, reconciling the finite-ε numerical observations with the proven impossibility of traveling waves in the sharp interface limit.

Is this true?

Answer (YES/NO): NO